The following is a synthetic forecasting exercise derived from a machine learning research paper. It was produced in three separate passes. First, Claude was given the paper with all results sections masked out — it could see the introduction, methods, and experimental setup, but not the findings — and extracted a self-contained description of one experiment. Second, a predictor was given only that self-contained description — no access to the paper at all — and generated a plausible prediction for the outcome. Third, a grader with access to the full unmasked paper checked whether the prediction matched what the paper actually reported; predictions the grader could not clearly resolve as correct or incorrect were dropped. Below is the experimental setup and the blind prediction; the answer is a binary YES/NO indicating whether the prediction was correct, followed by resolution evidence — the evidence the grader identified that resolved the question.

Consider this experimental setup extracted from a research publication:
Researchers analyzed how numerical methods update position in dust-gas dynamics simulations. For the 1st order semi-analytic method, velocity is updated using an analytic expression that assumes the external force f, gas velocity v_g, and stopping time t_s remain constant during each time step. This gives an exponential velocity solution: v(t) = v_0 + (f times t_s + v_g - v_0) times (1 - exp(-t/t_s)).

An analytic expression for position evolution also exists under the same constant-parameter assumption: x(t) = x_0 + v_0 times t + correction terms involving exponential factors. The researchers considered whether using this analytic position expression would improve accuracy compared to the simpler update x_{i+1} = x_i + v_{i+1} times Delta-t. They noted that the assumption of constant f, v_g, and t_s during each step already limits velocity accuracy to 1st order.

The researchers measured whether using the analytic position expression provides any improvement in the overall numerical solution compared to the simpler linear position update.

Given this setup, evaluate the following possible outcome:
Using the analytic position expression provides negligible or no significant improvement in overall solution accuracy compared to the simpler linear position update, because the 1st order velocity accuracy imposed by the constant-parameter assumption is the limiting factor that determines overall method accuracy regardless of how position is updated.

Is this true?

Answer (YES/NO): YES